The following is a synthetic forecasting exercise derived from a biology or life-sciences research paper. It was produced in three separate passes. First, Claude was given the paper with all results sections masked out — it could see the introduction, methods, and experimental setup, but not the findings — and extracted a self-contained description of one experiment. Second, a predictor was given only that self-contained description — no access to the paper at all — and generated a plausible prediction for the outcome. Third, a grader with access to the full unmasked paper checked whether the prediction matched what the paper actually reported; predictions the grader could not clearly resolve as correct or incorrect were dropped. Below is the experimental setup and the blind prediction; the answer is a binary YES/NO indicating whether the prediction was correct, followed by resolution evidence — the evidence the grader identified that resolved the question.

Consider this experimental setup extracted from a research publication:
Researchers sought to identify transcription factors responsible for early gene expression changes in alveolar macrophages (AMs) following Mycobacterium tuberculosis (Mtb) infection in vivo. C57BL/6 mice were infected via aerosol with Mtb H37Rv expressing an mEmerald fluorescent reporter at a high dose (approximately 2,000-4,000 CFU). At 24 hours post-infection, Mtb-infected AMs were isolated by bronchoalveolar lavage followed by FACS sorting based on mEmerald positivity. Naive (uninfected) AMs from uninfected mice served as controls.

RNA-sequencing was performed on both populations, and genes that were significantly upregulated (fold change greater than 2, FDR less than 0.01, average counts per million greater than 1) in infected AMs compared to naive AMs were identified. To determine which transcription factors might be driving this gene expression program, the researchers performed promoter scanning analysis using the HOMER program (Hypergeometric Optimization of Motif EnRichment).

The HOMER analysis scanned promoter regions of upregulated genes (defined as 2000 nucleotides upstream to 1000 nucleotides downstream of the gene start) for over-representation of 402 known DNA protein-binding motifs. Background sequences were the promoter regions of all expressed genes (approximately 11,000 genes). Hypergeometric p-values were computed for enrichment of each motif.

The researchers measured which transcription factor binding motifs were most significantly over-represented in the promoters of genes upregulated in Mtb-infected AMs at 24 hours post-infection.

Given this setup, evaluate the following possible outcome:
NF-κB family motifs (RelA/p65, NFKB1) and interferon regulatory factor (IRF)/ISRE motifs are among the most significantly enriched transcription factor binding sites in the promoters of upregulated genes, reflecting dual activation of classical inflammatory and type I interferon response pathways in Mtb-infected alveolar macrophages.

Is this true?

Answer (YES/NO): NO